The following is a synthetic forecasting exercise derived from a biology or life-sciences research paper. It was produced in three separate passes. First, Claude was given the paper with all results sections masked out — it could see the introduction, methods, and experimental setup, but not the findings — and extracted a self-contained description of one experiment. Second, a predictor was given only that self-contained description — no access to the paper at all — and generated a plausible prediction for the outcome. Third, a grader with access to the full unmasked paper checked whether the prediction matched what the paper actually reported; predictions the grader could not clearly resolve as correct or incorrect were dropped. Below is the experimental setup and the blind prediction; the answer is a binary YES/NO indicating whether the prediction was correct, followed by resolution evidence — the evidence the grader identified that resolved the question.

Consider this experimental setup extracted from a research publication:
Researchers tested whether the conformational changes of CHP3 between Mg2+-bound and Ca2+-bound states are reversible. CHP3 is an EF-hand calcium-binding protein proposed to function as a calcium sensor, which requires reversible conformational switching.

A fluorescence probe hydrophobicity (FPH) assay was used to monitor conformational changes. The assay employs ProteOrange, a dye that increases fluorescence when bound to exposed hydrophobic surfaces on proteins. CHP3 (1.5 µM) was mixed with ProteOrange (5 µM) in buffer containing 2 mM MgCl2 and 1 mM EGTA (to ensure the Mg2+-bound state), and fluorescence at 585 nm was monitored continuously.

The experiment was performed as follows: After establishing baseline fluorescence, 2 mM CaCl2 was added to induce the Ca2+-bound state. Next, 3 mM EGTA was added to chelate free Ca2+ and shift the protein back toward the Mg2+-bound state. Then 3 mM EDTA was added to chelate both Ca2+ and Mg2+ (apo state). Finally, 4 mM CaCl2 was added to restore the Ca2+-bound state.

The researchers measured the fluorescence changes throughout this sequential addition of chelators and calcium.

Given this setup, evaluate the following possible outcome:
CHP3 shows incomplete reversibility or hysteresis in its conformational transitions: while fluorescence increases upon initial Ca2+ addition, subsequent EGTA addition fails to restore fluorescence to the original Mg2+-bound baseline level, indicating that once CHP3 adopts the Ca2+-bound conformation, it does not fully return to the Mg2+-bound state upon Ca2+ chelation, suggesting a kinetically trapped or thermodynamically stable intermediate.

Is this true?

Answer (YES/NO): NO